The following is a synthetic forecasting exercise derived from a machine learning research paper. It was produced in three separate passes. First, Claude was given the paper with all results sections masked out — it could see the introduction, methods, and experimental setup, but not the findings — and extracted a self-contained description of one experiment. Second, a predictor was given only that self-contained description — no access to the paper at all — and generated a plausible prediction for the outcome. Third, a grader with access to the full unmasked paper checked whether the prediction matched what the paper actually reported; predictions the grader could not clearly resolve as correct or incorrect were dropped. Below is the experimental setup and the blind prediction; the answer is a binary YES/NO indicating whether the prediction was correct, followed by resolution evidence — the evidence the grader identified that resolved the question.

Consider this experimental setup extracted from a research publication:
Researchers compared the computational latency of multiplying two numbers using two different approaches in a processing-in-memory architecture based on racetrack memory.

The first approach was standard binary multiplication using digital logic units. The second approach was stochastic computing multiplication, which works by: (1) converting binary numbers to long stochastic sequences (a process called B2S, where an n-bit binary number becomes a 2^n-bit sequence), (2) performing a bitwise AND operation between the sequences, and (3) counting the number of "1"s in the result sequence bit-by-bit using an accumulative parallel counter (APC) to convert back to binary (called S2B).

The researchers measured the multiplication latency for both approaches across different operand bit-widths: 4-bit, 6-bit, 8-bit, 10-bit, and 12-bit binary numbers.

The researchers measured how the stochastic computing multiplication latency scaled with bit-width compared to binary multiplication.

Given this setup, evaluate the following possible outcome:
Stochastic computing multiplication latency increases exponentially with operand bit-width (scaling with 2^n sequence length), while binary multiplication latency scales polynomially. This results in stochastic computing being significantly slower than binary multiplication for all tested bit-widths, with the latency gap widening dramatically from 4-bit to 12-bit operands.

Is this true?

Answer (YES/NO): YES